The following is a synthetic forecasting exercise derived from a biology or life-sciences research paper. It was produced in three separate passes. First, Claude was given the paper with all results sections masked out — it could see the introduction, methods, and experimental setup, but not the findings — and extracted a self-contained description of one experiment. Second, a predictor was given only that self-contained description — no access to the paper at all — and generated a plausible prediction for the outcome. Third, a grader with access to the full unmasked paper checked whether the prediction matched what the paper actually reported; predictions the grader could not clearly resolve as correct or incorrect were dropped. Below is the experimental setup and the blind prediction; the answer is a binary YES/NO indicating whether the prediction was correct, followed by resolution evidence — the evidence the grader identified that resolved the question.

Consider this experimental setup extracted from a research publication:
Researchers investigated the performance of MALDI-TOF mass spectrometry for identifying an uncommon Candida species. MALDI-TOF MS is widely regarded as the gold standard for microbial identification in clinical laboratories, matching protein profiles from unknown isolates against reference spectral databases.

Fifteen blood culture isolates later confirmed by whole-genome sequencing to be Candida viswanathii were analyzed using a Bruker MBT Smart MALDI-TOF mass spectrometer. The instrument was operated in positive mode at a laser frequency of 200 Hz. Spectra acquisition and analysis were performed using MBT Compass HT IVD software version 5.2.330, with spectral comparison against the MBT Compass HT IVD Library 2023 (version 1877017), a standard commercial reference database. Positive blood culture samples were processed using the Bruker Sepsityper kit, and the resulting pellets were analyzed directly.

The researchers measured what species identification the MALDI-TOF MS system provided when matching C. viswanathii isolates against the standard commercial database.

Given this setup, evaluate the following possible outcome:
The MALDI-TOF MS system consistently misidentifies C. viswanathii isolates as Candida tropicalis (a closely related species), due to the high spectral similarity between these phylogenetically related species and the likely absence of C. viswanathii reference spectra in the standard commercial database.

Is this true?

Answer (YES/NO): YES